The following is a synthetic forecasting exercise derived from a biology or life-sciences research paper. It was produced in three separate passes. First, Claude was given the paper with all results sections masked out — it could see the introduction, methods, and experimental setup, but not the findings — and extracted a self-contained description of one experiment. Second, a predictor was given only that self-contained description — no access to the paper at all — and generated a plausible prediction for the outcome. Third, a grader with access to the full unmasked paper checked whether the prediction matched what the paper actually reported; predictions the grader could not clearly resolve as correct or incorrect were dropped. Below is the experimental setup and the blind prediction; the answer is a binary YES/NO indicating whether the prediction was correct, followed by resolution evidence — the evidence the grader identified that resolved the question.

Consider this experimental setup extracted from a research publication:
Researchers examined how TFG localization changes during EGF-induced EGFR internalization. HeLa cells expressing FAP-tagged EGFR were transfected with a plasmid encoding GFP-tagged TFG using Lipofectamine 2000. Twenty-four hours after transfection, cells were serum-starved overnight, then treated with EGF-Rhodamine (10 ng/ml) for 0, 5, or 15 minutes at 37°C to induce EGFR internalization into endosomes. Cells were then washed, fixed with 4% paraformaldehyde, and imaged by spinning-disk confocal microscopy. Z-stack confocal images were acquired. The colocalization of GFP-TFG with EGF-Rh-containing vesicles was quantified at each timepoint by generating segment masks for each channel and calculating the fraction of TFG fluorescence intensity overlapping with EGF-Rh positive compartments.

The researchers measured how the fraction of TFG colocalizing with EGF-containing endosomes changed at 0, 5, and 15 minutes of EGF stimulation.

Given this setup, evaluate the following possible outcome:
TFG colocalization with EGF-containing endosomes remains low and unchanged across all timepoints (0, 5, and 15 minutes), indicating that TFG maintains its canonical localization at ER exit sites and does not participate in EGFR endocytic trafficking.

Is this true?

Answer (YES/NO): NO